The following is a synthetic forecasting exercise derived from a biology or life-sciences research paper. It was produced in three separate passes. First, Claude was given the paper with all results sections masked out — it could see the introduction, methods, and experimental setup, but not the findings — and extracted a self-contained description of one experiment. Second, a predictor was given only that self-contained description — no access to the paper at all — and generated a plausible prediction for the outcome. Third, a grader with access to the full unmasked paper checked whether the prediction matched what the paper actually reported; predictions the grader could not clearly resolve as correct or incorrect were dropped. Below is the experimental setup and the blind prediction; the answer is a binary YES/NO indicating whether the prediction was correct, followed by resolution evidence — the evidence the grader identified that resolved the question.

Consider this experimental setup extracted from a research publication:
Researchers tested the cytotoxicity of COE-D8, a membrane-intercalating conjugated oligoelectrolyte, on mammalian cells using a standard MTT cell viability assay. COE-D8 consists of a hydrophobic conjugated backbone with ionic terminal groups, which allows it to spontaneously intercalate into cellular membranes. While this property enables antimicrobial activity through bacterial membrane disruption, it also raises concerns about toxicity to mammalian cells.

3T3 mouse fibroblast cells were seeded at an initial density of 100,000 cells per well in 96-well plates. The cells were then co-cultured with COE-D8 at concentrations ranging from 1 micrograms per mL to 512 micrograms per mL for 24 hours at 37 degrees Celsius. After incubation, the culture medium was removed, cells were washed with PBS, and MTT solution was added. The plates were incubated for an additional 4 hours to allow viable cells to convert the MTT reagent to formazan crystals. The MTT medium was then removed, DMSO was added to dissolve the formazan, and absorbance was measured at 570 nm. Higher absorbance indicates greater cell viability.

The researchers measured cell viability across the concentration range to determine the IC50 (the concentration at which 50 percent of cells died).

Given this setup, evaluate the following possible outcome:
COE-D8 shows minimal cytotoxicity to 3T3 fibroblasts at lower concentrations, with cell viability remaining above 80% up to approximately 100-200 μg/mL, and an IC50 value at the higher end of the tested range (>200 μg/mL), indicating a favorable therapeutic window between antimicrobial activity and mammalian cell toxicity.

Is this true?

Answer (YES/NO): NO